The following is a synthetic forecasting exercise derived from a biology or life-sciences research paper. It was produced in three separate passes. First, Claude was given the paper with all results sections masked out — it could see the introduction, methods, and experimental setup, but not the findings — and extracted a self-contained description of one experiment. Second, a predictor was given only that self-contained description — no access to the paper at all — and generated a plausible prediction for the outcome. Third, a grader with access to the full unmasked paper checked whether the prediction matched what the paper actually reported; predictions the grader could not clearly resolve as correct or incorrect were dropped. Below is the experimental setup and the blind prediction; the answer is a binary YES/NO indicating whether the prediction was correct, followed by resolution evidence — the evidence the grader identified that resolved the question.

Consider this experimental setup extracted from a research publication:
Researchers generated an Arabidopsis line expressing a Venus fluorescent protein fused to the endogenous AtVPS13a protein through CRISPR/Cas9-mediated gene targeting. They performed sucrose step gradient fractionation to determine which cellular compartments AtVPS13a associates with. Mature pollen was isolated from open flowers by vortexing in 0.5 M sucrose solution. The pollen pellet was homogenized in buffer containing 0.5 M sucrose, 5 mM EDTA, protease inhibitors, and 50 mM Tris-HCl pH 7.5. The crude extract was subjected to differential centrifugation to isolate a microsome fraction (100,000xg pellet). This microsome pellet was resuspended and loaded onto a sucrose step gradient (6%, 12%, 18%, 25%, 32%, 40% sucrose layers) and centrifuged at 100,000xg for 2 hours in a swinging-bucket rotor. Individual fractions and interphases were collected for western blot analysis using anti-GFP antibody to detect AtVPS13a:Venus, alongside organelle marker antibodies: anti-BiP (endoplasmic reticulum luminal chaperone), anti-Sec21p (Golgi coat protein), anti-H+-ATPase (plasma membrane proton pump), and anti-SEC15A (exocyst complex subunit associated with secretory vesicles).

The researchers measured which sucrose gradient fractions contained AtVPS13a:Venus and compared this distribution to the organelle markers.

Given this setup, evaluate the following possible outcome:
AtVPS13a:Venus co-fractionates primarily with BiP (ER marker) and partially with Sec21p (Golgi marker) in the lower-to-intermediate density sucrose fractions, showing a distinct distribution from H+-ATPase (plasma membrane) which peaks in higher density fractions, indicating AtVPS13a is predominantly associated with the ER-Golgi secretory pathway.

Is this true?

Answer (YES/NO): NO